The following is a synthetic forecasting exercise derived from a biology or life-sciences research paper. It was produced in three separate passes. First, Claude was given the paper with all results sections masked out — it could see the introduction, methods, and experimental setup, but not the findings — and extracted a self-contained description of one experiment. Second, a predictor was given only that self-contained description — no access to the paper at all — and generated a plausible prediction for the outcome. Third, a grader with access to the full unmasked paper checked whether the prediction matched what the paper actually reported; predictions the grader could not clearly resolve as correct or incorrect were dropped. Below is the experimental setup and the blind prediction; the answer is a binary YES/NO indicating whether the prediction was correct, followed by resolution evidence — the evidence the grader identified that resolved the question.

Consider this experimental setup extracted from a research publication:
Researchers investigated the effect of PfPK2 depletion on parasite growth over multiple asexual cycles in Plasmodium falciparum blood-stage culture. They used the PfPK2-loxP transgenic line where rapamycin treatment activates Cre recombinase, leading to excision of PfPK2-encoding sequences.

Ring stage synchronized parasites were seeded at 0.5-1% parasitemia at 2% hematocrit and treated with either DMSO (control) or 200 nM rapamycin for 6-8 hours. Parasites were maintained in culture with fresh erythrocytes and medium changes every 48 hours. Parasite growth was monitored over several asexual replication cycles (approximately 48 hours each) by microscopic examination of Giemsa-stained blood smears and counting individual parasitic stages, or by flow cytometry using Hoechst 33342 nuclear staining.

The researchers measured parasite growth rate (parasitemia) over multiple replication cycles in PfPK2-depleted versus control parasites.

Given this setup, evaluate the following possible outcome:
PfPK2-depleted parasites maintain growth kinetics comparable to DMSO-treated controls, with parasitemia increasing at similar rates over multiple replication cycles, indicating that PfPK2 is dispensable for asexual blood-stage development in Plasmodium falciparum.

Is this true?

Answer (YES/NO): NO